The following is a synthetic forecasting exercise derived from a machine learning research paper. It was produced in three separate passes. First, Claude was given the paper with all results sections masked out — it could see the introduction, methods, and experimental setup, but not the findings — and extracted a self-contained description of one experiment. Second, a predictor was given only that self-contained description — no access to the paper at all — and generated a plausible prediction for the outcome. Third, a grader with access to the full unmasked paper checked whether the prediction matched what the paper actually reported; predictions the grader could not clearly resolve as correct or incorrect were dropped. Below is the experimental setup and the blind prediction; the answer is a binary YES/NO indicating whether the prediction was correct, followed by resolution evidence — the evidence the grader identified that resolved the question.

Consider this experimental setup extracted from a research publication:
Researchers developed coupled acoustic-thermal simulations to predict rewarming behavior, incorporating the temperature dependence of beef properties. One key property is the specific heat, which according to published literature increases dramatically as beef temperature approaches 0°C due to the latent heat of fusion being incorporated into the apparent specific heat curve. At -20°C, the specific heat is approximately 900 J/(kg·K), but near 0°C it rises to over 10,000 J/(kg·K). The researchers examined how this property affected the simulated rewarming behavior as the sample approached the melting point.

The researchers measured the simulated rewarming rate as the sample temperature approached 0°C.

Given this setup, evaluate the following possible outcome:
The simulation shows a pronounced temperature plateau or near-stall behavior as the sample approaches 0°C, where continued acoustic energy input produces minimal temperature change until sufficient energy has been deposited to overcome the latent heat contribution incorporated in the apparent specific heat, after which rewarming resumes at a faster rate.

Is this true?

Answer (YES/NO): NO